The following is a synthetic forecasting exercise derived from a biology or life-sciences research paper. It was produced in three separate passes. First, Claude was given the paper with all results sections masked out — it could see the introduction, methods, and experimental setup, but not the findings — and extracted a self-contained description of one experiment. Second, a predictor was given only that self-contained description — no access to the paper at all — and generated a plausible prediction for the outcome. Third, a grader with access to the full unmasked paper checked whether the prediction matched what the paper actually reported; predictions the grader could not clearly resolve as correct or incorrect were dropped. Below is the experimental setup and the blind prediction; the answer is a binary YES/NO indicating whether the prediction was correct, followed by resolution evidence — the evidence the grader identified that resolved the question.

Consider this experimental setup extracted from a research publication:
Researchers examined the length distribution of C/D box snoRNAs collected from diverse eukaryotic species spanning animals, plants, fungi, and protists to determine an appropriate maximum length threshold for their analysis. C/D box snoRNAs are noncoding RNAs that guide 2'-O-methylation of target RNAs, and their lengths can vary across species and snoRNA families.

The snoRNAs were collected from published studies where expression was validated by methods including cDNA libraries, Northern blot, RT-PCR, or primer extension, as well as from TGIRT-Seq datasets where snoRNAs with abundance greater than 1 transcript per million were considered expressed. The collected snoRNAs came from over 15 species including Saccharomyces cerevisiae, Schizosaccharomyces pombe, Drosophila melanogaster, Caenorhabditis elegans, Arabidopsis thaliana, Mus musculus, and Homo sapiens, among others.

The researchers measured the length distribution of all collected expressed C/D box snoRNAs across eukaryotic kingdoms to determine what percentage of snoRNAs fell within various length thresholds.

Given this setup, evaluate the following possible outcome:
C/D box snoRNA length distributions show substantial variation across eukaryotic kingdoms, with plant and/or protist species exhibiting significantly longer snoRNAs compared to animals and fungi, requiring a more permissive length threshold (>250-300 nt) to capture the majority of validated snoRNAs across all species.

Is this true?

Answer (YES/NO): NO